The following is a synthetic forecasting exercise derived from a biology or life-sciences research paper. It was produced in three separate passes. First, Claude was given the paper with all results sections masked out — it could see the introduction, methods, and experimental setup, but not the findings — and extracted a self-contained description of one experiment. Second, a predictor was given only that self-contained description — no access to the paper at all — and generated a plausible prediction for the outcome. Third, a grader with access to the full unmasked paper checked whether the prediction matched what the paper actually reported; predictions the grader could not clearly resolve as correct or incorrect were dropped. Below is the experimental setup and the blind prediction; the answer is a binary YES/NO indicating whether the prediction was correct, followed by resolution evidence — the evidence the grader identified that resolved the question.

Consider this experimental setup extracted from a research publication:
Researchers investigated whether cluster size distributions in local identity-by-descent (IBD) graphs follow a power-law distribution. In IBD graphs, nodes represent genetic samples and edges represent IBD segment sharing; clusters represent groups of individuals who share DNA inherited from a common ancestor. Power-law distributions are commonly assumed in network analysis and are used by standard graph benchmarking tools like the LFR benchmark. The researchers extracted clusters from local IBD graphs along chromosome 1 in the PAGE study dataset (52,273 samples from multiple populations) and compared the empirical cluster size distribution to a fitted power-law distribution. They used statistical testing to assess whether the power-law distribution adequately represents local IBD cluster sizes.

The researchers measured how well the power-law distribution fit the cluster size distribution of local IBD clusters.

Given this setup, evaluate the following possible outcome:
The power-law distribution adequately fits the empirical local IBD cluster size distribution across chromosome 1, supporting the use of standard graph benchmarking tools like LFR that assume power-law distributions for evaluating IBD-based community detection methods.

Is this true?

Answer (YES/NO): NO